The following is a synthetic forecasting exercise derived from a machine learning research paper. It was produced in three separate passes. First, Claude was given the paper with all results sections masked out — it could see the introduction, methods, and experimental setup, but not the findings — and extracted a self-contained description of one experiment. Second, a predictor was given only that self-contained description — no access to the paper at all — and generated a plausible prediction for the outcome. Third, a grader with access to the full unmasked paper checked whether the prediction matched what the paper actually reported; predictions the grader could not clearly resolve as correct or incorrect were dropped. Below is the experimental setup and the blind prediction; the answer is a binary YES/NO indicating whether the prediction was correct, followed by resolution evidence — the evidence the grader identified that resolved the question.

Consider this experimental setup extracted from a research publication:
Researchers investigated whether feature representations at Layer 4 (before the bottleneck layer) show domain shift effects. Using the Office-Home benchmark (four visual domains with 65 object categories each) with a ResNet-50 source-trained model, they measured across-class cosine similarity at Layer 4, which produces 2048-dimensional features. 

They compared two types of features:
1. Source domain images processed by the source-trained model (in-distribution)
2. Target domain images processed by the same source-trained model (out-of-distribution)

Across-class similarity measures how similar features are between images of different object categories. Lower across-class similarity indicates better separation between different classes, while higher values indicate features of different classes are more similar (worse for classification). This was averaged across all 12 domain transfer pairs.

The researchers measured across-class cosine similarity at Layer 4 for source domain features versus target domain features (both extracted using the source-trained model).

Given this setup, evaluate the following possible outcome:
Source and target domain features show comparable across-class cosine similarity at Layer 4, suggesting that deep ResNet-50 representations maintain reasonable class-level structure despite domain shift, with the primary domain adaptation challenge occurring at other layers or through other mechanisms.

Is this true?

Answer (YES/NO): YES